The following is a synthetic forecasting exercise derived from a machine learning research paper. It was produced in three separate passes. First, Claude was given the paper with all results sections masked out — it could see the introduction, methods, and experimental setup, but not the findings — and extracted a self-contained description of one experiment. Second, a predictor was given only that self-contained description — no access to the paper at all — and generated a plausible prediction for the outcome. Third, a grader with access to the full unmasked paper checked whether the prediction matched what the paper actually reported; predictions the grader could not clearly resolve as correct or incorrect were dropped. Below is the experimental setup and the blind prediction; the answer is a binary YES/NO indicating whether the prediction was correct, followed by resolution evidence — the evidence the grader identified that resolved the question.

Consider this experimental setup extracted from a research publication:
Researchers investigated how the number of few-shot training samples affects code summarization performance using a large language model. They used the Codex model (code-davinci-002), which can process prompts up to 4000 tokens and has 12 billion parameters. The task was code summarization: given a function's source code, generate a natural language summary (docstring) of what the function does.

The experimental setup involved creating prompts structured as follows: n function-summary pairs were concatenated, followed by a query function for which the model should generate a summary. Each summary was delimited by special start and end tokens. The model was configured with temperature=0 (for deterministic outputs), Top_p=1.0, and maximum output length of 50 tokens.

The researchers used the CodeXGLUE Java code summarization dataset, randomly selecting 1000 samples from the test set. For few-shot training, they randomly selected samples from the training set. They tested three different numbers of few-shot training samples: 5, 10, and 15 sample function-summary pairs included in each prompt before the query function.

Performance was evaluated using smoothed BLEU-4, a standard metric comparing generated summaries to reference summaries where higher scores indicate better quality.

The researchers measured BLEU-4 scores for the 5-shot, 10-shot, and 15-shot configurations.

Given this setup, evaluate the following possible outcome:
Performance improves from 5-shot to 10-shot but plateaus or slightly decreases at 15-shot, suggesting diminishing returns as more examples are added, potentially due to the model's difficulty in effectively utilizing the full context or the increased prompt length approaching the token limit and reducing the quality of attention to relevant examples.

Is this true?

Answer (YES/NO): YES